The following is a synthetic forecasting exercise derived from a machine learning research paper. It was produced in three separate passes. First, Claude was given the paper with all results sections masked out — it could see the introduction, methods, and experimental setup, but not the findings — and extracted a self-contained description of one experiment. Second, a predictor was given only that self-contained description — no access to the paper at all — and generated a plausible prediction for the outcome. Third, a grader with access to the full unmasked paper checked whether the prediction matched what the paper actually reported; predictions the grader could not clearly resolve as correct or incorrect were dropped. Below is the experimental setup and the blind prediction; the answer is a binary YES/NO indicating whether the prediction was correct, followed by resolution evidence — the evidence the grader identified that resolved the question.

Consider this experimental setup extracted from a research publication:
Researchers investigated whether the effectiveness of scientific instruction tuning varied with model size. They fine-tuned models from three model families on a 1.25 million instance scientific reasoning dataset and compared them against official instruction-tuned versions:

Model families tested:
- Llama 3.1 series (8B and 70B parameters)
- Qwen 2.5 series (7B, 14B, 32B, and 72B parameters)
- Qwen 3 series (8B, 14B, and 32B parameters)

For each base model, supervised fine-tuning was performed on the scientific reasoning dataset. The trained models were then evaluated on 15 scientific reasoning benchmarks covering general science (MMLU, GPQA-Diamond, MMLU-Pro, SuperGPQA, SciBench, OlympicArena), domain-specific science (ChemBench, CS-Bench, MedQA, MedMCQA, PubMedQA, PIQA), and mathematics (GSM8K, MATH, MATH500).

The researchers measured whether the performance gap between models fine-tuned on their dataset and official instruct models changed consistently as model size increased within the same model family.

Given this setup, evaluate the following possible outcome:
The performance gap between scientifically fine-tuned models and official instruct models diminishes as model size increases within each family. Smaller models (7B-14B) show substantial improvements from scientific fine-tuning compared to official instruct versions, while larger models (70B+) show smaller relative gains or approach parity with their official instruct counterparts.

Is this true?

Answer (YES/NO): NO